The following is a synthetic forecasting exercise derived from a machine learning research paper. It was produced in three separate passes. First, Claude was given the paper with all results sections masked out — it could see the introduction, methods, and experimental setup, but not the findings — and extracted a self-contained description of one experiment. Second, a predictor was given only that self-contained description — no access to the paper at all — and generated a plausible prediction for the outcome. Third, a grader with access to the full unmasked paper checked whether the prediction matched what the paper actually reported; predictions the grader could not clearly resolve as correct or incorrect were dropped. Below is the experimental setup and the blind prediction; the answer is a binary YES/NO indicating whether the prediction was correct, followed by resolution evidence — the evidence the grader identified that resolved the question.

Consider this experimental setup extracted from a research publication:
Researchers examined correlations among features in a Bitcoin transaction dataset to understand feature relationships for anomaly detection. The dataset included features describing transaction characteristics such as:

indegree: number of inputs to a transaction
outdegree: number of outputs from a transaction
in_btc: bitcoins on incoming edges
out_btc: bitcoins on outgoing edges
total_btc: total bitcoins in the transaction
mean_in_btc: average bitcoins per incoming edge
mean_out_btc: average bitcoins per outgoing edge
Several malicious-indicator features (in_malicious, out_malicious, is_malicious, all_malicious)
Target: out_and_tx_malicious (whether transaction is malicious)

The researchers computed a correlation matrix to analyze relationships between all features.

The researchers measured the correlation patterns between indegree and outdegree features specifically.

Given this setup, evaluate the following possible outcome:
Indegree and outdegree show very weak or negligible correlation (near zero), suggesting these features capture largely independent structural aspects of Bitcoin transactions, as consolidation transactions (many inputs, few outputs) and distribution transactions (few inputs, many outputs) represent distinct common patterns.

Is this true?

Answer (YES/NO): NO